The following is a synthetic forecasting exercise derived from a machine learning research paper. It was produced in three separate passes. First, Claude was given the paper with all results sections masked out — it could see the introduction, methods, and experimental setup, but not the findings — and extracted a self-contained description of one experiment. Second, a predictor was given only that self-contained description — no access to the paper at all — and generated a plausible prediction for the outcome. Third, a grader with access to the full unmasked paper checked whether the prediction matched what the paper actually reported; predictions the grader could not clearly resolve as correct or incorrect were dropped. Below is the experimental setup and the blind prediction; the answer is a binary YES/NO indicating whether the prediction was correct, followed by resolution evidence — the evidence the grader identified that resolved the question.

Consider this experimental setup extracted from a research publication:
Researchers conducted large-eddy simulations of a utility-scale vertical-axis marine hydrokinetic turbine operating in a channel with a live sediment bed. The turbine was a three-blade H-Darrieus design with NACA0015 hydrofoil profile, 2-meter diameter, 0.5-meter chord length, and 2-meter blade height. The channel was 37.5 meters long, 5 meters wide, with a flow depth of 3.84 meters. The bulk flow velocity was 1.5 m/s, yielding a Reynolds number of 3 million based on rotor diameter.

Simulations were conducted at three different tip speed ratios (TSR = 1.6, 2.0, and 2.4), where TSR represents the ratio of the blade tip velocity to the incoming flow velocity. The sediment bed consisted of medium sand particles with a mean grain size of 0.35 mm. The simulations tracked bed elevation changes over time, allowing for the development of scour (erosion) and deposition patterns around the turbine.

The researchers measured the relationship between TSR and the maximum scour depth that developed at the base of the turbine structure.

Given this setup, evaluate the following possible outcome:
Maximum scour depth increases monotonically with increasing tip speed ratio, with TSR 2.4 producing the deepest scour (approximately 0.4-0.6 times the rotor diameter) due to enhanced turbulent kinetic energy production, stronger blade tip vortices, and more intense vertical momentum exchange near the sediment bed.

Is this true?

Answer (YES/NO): NO